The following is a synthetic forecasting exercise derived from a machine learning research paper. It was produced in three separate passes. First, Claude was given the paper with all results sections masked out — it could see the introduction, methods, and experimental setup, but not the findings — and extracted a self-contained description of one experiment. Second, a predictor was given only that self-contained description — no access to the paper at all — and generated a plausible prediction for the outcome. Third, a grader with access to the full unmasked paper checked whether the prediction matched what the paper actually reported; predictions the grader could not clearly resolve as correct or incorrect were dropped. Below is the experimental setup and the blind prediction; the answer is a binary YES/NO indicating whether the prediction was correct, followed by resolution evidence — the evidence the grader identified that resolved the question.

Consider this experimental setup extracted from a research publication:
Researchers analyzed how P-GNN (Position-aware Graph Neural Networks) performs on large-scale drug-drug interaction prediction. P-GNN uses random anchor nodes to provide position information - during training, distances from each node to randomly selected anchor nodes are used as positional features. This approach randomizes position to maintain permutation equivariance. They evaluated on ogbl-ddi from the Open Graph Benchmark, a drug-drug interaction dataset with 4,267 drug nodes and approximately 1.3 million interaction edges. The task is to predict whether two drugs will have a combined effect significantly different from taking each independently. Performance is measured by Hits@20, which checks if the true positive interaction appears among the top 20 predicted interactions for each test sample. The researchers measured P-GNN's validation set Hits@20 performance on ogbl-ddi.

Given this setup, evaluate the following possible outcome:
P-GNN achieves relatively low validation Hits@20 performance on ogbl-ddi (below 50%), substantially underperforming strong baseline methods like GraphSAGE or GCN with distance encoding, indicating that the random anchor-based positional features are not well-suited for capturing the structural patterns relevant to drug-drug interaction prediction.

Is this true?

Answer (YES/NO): YES